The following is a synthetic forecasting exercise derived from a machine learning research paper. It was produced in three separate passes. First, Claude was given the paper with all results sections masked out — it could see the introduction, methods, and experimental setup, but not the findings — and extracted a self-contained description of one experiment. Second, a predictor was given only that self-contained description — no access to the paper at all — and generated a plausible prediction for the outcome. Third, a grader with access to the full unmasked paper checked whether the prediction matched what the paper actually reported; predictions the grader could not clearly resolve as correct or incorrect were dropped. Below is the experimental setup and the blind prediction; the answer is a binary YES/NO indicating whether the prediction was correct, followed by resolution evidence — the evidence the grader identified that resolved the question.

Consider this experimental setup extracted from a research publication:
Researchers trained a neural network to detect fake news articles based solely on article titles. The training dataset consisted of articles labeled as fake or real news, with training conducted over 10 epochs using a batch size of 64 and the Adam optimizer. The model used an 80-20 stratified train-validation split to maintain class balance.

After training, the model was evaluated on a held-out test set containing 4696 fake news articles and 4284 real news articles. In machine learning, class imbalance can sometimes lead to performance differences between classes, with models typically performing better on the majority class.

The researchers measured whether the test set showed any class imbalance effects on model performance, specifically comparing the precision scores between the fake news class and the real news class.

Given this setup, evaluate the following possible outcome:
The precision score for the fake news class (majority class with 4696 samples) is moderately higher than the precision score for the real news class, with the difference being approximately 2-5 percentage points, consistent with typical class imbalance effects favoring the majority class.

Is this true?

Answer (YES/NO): NO